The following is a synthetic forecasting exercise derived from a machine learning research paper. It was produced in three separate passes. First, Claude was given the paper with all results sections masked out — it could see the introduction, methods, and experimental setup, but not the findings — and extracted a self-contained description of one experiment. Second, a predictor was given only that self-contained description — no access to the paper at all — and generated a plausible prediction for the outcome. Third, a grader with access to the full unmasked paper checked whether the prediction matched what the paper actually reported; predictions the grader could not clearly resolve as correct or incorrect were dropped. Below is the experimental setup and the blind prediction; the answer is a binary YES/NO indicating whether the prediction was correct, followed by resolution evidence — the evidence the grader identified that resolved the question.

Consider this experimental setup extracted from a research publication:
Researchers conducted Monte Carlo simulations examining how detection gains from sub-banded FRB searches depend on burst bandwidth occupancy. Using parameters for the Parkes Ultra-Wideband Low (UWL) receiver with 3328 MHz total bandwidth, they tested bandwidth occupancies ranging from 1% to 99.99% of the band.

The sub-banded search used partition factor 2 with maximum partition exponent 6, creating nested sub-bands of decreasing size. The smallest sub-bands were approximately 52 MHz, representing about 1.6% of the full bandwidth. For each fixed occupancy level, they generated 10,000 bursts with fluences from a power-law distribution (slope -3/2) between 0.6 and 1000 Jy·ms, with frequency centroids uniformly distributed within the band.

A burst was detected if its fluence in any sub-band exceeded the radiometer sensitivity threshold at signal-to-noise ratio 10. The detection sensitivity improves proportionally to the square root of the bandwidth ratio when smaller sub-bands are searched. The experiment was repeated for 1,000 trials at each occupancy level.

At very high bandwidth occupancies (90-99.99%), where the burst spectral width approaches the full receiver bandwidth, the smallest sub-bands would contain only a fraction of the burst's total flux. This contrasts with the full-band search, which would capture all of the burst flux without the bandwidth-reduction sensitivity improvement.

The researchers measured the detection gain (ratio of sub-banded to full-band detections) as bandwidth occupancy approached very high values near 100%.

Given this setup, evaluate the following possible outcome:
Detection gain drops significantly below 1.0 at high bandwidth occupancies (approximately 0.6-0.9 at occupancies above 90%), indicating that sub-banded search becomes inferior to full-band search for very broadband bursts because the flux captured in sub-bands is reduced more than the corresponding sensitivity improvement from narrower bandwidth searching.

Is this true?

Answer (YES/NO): NO